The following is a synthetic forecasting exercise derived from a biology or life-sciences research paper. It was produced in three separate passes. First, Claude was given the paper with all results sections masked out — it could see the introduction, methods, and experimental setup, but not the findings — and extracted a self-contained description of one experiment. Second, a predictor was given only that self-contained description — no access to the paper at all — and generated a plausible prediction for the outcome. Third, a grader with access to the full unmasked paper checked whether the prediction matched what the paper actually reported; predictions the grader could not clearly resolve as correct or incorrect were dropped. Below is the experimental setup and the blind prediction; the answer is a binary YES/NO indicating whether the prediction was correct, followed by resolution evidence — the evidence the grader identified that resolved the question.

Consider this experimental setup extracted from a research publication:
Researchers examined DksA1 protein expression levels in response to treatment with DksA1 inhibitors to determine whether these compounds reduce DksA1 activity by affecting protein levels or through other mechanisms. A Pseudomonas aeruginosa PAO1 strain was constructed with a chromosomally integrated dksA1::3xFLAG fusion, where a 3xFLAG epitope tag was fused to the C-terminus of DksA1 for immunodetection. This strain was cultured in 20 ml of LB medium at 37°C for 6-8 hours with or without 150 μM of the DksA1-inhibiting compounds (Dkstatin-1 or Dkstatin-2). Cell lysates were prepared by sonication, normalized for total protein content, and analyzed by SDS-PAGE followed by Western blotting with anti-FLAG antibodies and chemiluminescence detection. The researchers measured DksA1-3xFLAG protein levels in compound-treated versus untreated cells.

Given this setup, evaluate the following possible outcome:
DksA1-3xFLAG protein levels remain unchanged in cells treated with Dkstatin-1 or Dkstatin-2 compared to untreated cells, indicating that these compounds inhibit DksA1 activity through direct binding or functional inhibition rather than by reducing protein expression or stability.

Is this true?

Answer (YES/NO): YES